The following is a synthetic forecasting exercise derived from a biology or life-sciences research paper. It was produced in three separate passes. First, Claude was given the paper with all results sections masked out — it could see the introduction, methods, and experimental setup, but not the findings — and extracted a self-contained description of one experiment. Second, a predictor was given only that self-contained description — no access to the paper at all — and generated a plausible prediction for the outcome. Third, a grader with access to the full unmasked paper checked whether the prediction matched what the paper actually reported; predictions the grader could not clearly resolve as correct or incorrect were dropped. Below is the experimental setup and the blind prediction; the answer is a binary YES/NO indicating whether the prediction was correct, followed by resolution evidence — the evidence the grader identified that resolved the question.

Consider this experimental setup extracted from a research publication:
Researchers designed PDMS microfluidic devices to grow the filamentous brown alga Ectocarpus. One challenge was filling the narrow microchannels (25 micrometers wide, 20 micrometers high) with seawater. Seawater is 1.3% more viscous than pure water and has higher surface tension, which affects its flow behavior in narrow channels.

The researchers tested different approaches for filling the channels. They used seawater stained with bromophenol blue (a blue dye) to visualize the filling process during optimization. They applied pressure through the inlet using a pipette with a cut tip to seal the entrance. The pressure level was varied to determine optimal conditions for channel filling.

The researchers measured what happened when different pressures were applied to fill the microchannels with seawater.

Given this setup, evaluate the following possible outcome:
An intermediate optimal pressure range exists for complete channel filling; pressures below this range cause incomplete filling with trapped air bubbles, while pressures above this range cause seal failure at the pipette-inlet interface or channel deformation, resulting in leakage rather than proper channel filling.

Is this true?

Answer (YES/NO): NO